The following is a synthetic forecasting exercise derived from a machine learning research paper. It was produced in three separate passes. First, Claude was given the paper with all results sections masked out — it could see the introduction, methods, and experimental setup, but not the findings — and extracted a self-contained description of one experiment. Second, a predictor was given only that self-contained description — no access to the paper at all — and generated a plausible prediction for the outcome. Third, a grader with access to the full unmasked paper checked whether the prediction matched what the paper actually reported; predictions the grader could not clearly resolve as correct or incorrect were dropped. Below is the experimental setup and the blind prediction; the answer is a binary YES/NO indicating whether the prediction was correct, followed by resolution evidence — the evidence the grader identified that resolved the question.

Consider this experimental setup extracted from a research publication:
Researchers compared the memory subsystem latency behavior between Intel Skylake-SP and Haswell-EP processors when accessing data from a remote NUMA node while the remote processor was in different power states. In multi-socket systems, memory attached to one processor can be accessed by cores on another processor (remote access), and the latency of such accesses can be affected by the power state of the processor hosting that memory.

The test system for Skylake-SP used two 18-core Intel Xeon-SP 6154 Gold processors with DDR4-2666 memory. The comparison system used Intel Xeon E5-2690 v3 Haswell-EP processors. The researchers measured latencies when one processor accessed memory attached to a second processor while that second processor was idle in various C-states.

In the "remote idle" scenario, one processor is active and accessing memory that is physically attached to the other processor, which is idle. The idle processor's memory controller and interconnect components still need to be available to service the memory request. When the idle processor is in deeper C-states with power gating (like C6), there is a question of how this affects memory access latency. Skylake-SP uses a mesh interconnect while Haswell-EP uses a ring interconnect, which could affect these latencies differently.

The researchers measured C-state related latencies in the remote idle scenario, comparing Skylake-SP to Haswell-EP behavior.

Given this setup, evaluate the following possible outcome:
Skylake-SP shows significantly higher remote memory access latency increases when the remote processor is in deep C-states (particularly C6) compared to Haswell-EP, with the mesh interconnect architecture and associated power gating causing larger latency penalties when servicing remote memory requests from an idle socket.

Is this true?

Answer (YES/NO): NO